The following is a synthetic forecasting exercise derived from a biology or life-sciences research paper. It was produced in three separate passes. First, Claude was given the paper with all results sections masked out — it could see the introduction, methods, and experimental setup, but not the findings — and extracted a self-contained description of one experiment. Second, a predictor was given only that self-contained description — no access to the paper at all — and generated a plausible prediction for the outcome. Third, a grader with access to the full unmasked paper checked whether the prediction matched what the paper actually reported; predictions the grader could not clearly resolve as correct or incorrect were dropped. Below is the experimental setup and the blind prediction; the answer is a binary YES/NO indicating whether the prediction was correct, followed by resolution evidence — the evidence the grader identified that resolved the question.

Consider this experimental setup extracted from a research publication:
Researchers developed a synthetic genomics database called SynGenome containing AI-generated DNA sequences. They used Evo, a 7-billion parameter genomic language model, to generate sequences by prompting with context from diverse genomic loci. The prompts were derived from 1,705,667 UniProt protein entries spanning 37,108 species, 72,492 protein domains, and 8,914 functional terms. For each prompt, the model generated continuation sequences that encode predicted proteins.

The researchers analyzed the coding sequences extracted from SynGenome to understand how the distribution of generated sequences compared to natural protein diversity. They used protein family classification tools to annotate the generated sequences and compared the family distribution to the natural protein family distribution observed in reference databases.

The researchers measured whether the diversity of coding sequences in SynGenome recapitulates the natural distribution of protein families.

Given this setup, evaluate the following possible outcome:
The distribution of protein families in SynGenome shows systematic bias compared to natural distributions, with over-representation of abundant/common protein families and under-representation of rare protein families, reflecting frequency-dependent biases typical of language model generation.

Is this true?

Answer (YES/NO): NO